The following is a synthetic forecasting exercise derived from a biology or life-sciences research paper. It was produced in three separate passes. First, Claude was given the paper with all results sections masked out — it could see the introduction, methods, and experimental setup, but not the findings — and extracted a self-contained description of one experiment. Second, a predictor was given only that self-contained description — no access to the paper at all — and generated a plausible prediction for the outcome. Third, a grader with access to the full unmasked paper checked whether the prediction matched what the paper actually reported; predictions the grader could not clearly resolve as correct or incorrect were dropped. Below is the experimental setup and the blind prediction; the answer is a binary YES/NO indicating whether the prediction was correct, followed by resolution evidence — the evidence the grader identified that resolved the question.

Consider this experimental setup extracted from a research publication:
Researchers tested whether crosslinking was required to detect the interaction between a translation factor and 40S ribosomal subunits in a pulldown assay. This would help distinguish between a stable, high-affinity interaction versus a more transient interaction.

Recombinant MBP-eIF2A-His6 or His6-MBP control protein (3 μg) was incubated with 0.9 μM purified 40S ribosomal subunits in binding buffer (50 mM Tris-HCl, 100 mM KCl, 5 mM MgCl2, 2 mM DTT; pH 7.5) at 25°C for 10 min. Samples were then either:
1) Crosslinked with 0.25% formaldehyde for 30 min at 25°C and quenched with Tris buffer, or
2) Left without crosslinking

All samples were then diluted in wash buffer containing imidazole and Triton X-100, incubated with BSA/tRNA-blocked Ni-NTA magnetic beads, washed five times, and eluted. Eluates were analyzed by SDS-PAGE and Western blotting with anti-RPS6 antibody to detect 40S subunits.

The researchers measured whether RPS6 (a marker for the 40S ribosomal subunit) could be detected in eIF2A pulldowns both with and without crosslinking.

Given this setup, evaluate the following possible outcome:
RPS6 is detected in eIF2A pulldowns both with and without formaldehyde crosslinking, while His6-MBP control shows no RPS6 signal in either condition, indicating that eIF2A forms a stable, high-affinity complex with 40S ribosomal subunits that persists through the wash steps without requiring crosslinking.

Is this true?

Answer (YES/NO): NO